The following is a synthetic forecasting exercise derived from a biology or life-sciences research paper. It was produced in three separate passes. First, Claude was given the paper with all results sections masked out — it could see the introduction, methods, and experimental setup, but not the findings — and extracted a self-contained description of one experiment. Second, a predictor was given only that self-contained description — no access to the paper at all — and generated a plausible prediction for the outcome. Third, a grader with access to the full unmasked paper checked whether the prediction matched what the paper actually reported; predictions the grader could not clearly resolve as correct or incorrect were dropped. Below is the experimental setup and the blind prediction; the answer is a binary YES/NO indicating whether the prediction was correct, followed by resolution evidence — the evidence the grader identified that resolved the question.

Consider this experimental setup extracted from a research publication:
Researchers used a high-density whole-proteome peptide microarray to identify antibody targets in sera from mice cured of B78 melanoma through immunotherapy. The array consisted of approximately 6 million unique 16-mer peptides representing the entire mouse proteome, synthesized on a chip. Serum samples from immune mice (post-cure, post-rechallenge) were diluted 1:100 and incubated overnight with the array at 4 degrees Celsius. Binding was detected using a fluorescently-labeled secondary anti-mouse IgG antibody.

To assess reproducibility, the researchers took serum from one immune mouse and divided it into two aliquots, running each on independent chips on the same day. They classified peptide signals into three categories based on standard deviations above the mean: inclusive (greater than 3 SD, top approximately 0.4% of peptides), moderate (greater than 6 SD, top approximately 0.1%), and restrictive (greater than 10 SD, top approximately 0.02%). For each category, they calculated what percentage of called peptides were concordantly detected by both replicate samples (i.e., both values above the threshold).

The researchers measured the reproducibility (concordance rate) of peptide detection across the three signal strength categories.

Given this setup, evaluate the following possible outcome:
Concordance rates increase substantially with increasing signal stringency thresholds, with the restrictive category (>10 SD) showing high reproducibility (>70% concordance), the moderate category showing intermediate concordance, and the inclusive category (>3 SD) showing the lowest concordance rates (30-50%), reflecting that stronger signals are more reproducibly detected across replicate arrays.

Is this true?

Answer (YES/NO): NO